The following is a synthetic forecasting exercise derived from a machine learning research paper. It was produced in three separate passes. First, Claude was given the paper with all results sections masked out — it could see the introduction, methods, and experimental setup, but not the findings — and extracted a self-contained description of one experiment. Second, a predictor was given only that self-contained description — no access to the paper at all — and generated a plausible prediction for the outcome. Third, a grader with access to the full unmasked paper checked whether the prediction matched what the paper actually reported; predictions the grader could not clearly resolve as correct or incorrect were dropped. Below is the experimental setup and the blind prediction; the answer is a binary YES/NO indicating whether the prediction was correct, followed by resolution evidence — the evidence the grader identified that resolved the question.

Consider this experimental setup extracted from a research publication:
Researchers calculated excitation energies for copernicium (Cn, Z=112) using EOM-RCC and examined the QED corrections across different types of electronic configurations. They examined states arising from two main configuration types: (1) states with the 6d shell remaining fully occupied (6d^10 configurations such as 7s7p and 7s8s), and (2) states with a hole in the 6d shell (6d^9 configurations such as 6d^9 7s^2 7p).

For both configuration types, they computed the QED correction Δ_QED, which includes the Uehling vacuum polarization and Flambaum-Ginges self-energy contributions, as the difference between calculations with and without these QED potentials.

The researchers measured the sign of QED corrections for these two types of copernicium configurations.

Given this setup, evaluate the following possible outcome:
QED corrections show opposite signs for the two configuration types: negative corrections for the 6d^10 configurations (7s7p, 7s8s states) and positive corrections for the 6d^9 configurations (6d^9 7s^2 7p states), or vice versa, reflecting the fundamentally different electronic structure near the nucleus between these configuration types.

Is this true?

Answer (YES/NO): NO